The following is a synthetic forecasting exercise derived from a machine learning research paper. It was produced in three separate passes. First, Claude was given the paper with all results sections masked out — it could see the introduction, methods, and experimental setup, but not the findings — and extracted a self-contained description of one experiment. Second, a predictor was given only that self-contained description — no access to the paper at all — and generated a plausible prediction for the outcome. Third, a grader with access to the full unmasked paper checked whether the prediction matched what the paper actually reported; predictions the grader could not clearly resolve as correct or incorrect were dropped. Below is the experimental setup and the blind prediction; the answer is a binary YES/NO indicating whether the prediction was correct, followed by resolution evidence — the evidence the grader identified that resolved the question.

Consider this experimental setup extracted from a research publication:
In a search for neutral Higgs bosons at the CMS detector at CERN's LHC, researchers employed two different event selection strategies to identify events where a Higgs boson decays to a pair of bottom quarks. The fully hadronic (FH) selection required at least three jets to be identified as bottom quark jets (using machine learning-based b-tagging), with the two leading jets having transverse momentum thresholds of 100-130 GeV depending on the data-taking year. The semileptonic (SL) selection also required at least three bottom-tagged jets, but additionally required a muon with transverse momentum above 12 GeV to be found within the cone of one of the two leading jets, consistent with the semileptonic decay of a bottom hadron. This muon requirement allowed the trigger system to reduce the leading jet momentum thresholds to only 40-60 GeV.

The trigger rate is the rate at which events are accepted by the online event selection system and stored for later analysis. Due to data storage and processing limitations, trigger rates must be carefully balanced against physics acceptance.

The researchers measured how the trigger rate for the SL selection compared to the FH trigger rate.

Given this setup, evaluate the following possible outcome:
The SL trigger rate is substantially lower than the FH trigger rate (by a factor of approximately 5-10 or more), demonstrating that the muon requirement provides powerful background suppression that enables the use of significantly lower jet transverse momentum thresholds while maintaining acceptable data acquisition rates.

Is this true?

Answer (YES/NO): NO